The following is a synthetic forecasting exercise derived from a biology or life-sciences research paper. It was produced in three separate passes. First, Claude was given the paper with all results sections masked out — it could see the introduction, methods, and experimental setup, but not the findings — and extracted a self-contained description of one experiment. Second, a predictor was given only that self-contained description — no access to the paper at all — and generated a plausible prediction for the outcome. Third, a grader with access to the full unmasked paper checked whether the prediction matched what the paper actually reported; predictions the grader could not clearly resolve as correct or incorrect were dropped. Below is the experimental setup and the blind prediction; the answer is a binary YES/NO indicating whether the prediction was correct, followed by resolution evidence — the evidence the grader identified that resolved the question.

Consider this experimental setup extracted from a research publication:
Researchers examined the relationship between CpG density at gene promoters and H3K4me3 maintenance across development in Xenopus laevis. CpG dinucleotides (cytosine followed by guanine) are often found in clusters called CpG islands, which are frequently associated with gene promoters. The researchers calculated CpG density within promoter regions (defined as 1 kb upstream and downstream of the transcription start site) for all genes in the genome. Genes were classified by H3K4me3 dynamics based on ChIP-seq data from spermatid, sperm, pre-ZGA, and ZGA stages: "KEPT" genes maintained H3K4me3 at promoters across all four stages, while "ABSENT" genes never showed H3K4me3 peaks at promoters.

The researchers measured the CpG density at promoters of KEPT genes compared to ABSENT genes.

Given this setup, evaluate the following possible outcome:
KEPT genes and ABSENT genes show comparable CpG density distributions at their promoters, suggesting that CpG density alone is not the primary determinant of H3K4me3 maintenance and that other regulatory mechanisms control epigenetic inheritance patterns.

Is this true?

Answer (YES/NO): NO